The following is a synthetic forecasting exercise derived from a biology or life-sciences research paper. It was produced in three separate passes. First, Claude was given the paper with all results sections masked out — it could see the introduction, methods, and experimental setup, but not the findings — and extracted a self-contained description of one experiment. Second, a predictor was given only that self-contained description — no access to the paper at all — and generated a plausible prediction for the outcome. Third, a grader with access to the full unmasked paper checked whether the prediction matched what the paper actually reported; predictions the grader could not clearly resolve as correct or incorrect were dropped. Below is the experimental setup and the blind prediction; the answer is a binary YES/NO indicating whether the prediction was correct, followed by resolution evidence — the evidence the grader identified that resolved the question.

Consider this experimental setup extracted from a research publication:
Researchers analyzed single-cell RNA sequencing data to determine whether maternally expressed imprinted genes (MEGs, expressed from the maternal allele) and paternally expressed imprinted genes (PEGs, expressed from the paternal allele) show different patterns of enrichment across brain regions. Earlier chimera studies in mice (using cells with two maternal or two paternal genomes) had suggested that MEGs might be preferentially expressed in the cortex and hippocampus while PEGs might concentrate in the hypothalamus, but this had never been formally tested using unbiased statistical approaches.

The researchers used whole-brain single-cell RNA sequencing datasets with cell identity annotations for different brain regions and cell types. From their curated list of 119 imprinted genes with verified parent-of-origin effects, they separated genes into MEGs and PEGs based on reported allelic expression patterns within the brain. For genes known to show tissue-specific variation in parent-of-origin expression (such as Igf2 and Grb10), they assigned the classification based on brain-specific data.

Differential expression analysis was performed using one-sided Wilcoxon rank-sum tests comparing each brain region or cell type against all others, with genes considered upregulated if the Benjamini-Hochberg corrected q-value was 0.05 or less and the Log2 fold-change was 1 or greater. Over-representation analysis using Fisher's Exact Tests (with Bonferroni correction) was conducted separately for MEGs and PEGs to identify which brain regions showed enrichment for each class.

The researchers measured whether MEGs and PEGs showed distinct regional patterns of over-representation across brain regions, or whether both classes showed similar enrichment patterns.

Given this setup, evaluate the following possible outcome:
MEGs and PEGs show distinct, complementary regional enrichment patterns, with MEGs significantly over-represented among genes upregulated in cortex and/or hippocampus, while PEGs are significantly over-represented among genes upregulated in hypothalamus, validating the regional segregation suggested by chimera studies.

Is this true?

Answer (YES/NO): NO